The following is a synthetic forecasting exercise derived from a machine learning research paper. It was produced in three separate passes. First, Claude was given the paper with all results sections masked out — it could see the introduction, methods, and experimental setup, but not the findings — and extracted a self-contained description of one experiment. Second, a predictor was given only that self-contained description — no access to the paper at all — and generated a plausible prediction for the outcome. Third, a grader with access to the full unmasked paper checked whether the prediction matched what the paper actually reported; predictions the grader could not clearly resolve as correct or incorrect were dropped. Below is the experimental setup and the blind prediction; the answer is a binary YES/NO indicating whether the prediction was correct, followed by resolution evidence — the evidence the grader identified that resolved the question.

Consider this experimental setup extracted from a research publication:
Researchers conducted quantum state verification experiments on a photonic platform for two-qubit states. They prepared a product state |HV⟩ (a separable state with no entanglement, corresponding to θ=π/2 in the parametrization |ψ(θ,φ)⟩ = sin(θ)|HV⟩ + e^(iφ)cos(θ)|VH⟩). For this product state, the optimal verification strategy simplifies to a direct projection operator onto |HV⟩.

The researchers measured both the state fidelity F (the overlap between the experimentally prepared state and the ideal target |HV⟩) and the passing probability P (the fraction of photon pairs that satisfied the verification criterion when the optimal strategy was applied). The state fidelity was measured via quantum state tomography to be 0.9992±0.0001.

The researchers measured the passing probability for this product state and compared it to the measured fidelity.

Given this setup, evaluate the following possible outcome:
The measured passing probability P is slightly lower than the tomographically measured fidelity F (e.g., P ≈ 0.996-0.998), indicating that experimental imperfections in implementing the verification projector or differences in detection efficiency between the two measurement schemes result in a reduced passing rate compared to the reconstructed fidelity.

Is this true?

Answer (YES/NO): NO